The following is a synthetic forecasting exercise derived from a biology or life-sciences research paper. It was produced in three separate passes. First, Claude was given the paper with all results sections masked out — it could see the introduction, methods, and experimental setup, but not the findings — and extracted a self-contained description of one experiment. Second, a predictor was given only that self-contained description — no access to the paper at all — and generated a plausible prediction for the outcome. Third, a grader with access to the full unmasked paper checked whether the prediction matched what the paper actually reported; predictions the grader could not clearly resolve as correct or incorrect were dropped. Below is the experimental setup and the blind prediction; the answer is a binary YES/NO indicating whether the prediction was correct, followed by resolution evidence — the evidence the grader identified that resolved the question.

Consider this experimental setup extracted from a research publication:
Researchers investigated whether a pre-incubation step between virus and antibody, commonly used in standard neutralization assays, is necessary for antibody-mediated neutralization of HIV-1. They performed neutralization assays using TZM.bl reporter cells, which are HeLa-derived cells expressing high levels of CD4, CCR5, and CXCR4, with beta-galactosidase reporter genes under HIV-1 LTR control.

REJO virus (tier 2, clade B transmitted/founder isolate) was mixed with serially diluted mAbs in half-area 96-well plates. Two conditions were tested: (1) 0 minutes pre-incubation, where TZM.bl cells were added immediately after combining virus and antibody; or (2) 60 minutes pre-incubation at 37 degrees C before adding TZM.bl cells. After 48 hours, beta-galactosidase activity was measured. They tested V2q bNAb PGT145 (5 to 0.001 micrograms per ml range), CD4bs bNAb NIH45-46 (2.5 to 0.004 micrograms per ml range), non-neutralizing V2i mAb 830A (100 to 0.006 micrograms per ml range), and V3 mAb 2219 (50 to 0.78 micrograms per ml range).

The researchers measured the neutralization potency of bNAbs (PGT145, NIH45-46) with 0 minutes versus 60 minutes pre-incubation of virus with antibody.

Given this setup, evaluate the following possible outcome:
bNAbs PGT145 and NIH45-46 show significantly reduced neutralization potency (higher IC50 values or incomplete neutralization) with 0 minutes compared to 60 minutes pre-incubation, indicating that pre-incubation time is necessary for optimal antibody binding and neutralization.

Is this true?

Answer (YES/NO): NO